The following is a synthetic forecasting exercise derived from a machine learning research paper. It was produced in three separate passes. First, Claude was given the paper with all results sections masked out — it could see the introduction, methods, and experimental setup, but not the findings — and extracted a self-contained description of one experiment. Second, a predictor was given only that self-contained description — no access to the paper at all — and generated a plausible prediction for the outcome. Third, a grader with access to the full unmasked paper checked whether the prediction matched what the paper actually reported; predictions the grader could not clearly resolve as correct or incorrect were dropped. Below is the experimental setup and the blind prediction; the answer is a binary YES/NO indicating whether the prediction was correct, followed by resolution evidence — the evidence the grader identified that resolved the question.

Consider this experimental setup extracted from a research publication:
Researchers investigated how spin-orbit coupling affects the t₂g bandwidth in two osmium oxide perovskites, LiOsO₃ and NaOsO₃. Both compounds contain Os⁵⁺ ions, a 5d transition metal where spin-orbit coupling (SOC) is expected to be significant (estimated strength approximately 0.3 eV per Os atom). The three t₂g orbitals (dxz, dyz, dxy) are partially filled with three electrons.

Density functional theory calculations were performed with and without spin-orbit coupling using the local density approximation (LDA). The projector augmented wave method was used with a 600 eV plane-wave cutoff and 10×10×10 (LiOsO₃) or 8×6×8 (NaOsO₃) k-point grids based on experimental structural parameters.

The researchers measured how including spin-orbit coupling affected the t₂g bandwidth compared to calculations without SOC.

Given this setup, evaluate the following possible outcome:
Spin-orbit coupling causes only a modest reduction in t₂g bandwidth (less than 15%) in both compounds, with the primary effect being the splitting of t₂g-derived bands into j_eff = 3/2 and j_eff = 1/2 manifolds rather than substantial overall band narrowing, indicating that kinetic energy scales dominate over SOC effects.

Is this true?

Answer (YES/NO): NO